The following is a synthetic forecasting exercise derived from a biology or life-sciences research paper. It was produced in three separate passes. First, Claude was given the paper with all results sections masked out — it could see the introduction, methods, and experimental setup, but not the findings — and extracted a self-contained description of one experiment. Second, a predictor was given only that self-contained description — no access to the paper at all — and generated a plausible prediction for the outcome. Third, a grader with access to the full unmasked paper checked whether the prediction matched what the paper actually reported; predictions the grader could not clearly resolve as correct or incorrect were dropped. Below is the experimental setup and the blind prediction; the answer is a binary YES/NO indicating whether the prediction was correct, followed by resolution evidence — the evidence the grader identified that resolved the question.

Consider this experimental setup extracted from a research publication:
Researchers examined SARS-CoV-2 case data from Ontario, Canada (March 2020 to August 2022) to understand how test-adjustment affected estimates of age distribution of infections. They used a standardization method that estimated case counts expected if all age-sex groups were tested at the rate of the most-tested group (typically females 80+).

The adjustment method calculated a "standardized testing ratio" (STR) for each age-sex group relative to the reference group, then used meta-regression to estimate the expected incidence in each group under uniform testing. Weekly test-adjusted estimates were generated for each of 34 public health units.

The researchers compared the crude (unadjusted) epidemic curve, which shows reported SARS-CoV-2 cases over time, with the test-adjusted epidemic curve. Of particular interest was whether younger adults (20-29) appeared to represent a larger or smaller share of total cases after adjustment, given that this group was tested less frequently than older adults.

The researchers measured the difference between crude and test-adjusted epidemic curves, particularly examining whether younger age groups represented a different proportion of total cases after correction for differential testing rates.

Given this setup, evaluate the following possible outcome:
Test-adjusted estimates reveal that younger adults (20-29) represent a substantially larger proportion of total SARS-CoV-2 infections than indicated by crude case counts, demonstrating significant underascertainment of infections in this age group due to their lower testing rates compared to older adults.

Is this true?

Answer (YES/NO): YES